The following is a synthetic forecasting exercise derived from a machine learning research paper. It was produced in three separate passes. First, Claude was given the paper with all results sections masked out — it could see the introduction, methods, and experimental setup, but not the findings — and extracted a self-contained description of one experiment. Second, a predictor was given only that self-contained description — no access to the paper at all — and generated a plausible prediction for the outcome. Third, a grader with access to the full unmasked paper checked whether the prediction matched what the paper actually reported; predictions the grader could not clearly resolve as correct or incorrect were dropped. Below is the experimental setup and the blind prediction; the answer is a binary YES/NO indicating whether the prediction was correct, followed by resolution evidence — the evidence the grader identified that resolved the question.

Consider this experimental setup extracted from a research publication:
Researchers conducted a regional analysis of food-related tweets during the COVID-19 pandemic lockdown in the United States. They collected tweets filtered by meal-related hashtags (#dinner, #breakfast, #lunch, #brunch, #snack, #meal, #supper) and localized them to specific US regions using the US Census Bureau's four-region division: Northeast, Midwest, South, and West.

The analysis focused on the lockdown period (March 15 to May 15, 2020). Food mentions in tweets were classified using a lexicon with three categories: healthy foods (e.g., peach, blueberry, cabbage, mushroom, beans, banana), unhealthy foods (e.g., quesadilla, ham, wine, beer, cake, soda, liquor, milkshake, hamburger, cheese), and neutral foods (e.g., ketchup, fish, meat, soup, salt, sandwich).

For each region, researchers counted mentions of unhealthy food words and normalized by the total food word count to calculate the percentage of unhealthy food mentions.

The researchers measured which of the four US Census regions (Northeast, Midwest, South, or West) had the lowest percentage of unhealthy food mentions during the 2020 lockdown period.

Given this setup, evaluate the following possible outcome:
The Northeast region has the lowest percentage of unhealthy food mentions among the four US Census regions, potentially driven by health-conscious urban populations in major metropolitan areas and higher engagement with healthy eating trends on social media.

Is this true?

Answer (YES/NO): NO